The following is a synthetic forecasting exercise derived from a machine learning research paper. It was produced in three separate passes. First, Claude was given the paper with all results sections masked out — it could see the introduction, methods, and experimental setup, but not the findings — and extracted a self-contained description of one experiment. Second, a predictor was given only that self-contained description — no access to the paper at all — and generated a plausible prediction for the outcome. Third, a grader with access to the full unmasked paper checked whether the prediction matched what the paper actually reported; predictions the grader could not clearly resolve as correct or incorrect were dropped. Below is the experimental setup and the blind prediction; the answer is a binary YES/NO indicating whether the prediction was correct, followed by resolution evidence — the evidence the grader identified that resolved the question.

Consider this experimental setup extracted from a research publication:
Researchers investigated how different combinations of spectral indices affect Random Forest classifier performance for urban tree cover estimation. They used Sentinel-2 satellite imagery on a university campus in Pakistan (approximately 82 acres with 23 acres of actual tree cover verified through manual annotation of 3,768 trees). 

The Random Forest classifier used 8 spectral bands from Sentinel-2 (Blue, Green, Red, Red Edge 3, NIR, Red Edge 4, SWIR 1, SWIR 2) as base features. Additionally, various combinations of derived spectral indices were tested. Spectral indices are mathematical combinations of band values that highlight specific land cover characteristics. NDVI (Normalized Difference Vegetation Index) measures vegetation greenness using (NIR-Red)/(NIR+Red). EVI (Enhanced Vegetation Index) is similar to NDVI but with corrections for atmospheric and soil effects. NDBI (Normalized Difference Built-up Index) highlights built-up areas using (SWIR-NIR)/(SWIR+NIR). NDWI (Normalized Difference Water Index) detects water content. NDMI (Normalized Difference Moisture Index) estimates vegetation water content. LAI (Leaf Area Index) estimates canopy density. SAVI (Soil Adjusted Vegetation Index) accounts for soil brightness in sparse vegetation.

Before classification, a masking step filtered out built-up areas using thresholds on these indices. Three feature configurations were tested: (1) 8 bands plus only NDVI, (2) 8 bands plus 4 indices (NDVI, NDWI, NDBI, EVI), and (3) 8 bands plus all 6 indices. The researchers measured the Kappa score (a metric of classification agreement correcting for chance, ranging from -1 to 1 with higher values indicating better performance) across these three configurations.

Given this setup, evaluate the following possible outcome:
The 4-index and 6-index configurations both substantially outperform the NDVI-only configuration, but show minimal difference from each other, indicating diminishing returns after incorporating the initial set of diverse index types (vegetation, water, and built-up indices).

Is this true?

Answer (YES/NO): NO